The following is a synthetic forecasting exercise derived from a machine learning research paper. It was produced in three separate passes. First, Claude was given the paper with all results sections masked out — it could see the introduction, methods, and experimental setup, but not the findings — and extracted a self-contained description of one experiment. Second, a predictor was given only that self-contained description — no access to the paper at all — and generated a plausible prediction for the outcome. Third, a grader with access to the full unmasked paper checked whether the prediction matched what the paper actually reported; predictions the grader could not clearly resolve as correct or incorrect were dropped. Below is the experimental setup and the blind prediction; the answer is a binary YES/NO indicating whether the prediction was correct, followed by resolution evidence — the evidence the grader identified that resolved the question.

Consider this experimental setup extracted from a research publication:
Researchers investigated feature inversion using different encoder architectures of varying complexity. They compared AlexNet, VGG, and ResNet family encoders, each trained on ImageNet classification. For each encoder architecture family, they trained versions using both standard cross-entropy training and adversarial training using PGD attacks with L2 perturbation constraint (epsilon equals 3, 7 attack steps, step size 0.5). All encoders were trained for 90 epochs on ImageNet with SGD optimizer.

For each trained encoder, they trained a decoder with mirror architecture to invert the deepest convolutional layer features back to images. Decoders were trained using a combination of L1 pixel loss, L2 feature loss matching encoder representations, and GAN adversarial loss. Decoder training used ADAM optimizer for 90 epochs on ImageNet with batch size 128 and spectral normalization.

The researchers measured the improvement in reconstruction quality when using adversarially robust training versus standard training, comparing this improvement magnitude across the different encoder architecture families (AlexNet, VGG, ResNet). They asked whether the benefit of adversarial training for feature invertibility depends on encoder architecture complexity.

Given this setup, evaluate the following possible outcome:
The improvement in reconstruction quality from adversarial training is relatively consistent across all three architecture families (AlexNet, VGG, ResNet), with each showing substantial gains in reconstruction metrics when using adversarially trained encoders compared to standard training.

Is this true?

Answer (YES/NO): NO